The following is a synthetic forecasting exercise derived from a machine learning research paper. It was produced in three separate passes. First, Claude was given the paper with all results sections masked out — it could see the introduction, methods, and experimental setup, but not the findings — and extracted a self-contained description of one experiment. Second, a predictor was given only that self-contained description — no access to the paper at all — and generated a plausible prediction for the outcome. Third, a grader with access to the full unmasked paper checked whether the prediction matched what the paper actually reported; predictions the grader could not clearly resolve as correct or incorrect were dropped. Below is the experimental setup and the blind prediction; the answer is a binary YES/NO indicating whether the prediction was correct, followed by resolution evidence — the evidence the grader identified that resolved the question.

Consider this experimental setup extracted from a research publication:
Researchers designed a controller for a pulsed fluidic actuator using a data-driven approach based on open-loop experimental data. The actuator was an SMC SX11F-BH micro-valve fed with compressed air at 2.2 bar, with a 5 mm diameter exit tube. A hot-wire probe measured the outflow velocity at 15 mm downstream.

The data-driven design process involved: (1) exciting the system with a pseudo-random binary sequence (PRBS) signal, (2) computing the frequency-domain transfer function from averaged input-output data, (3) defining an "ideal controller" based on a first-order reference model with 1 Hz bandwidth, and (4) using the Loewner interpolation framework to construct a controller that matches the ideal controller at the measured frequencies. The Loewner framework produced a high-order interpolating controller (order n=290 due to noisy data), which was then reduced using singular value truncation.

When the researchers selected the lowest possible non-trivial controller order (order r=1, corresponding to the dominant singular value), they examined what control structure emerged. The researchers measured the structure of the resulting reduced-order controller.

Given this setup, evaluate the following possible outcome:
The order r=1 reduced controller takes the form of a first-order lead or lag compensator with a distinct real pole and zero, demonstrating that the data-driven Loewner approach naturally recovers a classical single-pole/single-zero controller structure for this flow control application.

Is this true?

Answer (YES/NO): NO